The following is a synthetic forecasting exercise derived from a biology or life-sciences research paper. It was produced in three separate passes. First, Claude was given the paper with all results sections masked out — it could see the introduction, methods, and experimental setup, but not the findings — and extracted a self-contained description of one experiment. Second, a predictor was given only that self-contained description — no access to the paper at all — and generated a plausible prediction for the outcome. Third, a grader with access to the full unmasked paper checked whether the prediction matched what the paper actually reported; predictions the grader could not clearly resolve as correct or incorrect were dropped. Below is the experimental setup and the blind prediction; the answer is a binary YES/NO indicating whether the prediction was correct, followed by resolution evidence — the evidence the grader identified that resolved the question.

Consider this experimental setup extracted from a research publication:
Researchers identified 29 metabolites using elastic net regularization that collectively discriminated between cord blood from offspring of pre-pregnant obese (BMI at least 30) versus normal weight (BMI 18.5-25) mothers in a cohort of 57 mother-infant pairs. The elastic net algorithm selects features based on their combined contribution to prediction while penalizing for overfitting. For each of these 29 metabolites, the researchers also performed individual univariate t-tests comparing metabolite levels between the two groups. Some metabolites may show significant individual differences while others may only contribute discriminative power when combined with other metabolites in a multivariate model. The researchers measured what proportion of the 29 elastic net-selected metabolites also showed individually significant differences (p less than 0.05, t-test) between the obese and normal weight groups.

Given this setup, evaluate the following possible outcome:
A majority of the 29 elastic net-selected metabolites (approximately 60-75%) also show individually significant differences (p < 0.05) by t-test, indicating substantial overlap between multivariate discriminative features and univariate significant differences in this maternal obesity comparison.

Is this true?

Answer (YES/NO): NO